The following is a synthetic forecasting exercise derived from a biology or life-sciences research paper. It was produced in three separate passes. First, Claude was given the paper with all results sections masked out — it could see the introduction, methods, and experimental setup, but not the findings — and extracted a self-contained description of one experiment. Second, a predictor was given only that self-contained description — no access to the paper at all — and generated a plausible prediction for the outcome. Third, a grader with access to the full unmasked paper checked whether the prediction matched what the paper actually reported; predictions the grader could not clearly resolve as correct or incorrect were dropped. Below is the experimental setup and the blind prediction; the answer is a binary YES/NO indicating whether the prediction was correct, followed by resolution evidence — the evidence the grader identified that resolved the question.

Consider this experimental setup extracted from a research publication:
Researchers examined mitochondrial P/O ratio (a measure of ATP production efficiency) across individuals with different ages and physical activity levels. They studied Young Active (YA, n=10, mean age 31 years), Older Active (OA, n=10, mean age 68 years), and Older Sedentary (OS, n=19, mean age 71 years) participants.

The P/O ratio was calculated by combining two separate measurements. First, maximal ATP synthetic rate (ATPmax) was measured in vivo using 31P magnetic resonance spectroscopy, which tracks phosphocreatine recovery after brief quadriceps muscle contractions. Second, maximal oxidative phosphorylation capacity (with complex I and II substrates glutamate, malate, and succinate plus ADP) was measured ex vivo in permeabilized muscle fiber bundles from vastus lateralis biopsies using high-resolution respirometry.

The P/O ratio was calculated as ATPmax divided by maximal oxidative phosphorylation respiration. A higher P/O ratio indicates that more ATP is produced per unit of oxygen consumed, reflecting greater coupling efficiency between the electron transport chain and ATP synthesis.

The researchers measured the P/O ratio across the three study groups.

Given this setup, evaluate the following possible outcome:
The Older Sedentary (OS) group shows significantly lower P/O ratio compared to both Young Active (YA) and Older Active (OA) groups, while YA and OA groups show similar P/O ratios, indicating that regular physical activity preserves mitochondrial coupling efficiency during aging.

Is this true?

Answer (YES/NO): YES